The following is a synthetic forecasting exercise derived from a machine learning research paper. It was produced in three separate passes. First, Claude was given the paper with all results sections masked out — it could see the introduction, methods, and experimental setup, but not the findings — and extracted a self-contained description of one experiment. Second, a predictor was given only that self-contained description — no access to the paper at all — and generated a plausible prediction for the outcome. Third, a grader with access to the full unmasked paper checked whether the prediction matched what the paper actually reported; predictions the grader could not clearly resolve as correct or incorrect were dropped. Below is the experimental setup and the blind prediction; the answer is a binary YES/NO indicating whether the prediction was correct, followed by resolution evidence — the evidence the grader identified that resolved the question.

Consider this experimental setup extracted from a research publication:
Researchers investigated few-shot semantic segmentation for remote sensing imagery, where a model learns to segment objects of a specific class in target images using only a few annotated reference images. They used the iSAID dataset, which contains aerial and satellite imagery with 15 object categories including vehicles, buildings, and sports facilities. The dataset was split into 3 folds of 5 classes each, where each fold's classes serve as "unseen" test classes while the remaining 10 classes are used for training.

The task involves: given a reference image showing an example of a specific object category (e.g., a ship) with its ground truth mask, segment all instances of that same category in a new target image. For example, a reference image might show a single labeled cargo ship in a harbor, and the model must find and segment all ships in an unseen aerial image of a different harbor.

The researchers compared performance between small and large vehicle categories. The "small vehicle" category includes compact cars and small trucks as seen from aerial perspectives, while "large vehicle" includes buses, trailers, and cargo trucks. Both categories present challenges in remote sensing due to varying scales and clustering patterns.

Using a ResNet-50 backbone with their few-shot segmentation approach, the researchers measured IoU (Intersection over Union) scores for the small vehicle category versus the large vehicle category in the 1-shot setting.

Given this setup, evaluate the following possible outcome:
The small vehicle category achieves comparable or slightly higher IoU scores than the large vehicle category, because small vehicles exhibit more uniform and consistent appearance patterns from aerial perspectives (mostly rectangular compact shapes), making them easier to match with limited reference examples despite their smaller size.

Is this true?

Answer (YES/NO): NO